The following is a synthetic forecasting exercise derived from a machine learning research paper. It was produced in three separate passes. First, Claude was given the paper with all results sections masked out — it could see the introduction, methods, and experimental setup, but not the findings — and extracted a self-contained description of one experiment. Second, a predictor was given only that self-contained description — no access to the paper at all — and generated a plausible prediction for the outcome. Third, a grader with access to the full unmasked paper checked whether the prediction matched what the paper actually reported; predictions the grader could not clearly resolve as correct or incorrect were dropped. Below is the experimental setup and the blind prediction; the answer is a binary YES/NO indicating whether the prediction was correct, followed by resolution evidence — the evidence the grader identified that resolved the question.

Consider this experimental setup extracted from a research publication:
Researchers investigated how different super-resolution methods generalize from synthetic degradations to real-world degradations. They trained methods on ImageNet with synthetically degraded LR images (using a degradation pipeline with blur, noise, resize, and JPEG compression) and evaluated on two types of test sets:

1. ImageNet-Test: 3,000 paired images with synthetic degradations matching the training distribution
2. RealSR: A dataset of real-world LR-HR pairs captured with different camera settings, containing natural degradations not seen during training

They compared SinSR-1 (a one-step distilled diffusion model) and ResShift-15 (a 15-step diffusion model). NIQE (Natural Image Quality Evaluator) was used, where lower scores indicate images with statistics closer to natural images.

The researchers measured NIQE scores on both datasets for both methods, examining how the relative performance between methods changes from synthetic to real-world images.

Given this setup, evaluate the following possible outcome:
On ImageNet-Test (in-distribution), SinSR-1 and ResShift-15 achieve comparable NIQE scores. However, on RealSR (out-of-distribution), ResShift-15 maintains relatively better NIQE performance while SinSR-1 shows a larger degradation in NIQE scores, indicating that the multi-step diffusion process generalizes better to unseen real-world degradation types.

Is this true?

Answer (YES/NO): NO